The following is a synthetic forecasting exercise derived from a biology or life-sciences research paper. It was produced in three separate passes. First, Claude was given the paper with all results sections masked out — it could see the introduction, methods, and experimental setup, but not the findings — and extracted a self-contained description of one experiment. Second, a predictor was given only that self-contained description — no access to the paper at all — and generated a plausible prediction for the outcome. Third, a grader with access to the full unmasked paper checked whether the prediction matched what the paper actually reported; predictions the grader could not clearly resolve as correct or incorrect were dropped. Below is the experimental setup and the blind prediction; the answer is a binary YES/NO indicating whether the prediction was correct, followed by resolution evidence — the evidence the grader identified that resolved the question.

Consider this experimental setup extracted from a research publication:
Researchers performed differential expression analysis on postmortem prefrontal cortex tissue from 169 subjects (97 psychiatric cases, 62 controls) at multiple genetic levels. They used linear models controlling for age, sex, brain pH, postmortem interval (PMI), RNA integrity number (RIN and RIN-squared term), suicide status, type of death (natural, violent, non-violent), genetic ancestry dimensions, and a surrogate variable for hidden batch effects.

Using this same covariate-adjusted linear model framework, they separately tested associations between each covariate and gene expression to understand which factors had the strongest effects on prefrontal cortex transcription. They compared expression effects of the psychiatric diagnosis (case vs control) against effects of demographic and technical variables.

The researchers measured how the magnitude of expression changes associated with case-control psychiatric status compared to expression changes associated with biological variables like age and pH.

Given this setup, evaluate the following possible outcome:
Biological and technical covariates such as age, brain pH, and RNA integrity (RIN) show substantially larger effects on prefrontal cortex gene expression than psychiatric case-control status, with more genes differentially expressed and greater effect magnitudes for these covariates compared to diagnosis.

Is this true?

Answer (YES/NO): YES